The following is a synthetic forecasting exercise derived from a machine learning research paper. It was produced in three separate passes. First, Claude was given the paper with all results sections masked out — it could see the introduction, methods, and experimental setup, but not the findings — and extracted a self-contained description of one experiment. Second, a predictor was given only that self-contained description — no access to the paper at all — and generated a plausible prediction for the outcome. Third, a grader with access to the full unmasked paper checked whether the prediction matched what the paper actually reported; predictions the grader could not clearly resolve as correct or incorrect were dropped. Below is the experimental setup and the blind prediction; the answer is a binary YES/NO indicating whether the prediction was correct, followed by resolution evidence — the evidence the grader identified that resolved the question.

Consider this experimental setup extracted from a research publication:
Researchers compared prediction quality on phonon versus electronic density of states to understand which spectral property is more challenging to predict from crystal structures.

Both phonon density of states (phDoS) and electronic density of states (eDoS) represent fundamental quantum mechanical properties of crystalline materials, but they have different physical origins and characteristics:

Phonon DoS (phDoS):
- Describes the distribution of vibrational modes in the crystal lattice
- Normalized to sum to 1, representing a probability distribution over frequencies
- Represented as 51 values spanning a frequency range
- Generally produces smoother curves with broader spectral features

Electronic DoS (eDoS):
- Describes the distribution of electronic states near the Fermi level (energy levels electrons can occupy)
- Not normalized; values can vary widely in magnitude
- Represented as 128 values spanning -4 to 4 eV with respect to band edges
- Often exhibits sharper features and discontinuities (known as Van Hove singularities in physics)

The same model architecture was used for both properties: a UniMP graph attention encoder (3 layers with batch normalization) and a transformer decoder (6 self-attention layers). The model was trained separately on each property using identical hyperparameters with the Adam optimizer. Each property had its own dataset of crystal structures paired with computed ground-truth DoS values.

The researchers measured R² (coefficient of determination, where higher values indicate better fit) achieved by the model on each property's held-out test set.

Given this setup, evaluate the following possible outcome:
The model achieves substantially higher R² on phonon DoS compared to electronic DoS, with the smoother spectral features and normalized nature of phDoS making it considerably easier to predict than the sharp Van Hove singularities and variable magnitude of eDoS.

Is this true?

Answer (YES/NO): YES